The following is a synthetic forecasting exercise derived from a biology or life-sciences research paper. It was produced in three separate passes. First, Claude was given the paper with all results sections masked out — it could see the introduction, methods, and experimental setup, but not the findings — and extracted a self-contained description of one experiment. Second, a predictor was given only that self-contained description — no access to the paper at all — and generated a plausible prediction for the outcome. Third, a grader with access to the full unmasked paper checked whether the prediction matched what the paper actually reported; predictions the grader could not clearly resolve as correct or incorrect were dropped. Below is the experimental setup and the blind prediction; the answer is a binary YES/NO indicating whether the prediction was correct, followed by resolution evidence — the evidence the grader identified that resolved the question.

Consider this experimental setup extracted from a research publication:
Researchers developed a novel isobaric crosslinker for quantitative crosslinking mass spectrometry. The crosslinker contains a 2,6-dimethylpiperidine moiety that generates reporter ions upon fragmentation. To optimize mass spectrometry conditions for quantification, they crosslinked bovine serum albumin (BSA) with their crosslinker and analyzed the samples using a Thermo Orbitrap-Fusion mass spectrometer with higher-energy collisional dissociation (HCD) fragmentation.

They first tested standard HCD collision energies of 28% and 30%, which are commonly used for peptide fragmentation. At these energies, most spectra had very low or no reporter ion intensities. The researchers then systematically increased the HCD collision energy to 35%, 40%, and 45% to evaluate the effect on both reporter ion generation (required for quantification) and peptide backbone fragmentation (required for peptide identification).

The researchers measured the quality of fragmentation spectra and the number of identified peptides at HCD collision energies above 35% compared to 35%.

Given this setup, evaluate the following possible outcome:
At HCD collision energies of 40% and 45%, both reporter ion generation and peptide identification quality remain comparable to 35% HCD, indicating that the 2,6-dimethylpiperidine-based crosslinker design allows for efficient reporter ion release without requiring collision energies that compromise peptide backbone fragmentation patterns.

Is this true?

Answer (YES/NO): NO